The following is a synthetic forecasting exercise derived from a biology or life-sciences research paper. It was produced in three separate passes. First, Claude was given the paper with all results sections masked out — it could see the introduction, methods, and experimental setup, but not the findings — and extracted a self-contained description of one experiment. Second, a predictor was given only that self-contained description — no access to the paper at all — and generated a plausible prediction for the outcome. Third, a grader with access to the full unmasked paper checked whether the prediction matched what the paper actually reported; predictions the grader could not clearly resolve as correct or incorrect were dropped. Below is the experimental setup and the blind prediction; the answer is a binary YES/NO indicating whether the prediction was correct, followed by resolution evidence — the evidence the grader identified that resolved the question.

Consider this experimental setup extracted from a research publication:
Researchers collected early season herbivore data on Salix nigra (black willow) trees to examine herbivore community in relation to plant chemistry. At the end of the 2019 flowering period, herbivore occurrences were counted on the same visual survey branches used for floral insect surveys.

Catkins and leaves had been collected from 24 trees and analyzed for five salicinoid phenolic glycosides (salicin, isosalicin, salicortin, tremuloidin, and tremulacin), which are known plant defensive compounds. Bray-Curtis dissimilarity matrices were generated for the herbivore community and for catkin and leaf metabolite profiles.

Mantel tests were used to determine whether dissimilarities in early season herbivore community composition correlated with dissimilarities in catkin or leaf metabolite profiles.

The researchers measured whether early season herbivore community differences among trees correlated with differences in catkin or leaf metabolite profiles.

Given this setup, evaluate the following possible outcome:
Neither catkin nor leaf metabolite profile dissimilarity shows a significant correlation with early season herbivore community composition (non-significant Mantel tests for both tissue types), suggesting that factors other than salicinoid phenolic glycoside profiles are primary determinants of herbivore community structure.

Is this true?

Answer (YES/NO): NO